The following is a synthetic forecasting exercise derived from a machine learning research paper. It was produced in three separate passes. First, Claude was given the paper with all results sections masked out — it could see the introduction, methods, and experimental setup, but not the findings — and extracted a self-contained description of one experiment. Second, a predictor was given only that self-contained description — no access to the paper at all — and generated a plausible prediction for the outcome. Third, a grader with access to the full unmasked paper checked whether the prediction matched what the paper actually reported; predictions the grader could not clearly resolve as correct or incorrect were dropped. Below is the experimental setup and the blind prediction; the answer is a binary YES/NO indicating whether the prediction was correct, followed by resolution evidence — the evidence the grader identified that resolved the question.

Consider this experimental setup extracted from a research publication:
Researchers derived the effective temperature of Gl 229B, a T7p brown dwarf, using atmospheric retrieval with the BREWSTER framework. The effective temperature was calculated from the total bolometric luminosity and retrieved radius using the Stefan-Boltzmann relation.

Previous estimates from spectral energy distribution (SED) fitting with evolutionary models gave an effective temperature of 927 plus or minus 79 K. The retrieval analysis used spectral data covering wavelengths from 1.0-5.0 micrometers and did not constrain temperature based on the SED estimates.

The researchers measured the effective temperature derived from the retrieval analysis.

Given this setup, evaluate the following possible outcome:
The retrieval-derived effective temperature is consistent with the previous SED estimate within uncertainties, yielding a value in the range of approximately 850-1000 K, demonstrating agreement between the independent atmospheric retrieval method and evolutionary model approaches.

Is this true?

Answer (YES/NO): NO